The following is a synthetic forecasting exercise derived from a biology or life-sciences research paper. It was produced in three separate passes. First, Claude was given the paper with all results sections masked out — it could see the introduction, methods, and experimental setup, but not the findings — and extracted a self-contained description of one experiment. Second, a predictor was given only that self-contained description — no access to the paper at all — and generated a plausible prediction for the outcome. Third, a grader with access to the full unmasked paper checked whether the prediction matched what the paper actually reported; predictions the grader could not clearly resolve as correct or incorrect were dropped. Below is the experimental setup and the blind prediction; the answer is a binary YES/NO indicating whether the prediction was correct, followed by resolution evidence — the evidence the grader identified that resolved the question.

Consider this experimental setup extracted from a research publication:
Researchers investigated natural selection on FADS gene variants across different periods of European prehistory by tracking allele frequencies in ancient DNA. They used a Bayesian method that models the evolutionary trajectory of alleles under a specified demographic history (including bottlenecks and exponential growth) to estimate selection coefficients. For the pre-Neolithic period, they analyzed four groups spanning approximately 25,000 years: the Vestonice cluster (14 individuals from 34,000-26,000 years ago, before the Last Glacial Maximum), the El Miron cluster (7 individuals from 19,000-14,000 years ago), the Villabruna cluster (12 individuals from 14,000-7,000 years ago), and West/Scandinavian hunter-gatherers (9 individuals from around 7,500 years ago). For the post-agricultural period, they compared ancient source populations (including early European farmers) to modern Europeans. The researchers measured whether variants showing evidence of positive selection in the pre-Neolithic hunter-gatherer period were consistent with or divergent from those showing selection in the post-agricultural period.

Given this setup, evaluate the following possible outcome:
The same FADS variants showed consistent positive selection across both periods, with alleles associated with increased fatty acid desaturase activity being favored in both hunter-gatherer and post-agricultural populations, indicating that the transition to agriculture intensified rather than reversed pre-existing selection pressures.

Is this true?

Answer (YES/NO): NO